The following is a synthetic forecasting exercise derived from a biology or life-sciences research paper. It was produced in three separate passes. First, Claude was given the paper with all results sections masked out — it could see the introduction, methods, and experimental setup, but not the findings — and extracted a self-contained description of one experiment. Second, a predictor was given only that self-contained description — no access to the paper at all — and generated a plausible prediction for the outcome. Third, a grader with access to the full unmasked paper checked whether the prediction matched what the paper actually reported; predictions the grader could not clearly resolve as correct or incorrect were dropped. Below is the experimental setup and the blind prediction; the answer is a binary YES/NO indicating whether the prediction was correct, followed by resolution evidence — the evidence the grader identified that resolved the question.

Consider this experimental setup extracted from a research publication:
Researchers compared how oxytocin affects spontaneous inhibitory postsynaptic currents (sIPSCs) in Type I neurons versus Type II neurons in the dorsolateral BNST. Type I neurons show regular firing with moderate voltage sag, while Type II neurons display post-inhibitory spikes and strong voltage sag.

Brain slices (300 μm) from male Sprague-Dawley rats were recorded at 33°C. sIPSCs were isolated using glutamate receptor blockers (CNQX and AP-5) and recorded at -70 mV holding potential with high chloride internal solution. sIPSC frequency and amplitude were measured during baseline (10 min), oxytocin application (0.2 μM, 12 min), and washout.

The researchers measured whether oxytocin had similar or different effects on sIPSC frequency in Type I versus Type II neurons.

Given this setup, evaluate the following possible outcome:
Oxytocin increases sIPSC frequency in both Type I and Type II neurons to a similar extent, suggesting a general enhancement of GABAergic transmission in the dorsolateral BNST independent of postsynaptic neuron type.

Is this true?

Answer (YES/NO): NO